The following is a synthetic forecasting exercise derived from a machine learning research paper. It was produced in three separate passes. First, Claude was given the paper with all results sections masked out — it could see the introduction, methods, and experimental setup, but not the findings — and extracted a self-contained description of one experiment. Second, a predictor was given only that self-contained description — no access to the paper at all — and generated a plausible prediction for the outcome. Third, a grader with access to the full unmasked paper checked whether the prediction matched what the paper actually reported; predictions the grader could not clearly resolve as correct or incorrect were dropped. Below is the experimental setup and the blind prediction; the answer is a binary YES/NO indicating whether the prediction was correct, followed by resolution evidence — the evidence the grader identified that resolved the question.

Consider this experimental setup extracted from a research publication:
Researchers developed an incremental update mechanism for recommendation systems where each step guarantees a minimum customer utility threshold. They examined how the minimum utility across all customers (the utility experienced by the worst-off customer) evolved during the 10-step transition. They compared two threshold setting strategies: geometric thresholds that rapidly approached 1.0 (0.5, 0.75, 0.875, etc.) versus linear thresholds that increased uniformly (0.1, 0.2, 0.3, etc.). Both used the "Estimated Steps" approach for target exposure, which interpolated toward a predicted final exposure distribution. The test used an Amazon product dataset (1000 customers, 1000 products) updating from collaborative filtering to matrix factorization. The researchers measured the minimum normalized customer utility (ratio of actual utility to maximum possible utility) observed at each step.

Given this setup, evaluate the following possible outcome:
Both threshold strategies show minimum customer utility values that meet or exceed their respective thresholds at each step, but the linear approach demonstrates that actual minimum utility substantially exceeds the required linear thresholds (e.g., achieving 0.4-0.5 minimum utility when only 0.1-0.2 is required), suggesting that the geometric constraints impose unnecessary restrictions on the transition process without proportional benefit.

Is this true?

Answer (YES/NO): NO